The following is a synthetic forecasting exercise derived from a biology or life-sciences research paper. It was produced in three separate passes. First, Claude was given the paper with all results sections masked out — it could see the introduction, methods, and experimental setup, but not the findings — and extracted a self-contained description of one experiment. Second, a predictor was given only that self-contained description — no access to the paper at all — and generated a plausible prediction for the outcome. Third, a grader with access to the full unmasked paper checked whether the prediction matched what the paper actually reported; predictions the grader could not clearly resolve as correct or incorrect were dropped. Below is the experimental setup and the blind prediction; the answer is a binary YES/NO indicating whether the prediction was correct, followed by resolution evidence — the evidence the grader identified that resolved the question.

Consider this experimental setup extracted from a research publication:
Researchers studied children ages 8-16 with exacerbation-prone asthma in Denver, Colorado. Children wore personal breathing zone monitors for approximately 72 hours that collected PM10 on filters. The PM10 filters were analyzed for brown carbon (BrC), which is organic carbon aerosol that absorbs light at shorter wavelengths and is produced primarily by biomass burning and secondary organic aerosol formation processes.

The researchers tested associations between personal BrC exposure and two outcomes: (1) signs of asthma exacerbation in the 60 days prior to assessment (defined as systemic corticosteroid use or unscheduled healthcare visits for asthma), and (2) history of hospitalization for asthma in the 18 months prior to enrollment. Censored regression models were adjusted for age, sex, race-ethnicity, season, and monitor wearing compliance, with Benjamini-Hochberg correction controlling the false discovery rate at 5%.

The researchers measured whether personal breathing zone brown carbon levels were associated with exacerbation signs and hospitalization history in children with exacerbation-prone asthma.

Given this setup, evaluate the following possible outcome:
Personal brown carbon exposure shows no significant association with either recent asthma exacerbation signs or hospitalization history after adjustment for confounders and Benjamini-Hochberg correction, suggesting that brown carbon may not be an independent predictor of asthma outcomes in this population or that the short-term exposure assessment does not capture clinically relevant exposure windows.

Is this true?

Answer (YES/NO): NO